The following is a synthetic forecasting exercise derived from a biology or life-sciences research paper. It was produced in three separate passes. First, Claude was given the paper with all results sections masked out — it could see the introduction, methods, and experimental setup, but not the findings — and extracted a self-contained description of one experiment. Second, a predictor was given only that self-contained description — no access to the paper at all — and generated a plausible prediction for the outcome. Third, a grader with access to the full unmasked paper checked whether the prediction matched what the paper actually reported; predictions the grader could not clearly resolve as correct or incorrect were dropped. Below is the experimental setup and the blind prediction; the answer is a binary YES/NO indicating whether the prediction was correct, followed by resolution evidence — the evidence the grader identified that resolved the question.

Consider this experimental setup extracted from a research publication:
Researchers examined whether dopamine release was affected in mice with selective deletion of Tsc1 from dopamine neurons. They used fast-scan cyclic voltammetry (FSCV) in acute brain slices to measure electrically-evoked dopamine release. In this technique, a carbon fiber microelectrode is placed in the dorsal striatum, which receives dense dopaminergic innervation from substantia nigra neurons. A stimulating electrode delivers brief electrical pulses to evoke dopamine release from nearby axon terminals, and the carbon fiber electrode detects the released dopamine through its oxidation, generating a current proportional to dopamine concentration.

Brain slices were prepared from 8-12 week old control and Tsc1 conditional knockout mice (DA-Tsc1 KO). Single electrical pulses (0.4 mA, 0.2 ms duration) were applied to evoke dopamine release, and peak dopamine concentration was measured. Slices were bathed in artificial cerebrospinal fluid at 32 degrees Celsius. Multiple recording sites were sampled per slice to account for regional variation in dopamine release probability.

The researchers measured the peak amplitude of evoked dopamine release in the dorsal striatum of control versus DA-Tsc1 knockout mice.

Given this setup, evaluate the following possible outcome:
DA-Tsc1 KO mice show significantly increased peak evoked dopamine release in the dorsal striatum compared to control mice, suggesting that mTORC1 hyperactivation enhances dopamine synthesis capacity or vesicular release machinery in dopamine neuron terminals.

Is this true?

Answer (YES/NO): NO